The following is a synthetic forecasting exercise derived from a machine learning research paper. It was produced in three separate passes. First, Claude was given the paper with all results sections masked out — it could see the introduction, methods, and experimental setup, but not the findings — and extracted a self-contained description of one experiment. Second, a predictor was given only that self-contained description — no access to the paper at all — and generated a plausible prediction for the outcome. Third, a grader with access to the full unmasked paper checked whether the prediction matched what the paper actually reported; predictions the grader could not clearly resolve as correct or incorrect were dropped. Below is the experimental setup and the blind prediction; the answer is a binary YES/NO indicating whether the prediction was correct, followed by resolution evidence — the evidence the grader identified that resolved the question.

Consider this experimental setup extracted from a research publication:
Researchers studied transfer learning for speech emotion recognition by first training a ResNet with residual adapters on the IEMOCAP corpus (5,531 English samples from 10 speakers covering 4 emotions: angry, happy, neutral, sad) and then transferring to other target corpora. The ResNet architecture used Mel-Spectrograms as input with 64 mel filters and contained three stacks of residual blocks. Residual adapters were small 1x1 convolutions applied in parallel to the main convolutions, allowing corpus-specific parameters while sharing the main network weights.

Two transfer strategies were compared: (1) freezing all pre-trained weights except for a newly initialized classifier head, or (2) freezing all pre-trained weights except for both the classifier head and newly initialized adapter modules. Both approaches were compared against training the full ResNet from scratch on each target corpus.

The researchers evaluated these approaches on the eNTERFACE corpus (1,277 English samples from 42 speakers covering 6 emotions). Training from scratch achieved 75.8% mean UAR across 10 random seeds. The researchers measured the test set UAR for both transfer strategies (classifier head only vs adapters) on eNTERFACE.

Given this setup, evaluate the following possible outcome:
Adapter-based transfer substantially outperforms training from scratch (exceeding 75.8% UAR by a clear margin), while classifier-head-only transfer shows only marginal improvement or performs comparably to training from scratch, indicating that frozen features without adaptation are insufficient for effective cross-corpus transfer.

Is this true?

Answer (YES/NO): NO